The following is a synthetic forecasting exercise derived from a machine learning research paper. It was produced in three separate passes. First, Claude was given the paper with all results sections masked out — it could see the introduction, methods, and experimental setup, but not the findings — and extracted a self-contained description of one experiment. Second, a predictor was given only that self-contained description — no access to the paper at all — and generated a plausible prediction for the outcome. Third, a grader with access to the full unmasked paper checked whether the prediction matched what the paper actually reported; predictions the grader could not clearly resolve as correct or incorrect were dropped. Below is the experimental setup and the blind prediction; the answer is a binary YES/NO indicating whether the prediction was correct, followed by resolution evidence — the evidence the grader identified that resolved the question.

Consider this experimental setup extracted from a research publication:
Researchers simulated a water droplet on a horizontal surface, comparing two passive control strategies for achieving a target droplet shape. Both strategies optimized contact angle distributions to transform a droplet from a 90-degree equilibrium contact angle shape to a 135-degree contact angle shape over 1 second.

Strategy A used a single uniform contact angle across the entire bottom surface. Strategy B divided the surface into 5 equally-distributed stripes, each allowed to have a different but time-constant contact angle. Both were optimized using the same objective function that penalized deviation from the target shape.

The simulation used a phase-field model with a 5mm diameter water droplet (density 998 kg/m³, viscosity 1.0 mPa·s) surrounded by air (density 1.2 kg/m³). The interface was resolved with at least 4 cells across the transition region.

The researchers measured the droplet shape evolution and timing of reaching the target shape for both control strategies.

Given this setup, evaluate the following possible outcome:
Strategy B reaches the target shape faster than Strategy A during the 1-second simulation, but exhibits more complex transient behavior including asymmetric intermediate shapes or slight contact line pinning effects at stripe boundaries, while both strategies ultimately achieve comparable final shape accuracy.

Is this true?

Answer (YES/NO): NO